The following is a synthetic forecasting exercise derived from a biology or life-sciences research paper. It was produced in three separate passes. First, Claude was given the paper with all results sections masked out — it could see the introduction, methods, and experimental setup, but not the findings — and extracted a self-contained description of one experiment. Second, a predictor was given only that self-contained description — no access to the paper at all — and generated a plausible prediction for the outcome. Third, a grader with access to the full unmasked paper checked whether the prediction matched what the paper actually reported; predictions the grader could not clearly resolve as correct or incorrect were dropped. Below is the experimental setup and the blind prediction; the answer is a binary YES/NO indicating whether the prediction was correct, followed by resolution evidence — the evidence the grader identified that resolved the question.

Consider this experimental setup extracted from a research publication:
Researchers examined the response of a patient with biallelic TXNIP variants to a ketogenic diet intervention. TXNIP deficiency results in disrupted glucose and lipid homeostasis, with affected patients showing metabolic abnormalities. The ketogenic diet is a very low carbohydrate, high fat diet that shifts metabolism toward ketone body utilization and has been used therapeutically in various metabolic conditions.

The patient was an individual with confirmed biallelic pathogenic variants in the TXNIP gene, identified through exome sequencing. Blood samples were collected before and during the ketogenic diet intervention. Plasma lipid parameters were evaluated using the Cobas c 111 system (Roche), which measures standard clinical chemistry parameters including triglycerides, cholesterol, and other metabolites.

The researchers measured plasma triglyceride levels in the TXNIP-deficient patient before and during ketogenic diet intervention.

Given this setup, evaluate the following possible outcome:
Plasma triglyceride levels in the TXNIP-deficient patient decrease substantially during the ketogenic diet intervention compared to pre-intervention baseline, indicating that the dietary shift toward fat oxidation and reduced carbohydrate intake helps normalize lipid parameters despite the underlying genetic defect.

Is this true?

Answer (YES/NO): NO